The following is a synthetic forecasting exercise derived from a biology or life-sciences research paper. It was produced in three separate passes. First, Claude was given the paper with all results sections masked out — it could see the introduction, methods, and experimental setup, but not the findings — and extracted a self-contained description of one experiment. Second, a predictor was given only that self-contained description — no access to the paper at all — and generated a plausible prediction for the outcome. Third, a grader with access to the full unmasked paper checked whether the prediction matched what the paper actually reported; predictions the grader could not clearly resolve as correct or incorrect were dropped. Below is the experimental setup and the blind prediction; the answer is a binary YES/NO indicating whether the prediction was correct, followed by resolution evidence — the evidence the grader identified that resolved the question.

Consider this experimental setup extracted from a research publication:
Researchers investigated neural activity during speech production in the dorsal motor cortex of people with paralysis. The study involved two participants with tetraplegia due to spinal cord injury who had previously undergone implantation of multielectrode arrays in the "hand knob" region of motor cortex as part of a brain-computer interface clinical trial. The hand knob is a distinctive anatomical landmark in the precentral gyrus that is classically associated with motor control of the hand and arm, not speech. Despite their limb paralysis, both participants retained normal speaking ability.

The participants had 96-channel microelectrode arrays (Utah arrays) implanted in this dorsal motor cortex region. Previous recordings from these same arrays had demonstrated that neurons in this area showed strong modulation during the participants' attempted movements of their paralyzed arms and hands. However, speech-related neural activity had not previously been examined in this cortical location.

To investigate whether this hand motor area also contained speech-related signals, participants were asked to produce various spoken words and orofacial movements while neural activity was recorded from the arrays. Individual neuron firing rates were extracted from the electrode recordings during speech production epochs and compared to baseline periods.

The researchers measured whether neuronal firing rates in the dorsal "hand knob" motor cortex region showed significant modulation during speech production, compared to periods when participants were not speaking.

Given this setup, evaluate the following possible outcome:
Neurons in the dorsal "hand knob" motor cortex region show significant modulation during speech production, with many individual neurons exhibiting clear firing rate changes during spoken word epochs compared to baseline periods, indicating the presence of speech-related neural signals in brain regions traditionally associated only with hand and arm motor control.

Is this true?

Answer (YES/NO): YES